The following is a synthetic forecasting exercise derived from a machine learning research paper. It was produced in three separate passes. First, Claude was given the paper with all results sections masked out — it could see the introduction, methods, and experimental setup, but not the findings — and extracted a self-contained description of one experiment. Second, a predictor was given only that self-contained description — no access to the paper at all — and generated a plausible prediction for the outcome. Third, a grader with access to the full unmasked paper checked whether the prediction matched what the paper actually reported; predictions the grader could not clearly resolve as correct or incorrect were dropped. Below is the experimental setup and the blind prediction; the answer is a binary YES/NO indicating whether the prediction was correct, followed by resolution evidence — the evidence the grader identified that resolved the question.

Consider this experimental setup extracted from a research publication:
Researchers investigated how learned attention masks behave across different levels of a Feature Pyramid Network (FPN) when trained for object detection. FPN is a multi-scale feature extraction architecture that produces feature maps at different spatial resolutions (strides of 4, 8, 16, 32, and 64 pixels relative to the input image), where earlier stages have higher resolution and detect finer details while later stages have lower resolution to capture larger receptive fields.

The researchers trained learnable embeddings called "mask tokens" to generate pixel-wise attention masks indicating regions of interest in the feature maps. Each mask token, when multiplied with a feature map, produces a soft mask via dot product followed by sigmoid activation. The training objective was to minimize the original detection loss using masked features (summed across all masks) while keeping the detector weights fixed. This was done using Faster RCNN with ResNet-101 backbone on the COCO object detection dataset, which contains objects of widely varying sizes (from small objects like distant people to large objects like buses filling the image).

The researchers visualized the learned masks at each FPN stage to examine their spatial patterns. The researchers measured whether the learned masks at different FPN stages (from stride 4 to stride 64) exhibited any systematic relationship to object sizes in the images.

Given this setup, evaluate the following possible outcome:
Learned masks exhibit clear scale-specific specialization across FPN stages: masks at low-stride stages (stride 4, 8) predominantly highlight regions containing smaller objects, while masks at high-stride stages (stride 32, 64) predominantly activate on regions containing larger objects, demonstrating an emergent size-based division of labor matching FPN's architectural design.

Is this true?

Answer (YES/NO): YES